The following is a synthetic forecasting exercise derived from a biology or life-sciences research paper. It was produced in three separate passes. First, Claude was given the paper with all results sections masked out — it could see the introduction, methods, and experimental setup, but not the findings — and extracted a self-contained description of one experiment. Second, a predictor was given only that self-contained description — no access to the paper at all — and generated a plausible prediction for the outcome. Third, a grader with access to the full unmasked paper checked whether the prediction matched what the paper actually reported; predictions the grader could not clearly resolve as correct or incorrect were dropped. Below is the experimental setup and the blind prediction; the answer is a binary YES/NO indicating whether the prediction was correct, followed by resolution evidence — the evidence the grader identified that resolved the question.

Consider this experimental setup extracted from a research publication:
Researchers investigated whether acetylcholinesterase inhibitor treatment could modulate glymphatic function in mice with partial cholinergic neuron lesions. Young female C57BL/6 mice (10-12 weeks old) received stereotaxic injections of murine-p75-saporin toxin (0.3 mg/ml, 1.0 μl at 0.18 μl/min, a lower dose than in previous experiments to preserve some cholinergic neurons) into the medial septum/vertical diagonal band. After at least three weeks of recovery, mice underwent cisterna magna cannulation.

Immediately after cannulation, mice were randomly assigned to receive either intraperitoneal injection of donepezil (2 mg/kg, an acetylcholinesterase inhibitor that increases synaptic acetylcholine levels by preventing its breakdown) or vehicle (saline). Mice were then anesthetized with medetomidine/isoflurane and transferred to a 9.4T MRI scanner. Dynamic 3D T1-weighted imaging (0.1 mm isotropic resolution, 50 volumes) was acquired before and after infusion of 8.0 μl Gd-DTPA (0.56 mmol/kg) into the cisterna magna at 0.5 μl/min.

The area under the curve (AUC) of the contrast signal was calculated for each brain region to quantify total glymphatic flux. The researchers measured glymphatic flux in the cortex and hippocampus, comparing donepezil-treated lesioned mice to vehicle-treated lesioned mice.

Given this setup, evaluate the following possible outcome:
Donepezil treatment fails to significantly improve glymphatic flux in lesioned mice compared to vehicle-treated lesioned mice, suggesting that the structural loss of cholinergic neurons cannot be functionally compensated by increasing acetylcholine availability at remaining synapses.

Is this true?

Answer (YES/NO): YES